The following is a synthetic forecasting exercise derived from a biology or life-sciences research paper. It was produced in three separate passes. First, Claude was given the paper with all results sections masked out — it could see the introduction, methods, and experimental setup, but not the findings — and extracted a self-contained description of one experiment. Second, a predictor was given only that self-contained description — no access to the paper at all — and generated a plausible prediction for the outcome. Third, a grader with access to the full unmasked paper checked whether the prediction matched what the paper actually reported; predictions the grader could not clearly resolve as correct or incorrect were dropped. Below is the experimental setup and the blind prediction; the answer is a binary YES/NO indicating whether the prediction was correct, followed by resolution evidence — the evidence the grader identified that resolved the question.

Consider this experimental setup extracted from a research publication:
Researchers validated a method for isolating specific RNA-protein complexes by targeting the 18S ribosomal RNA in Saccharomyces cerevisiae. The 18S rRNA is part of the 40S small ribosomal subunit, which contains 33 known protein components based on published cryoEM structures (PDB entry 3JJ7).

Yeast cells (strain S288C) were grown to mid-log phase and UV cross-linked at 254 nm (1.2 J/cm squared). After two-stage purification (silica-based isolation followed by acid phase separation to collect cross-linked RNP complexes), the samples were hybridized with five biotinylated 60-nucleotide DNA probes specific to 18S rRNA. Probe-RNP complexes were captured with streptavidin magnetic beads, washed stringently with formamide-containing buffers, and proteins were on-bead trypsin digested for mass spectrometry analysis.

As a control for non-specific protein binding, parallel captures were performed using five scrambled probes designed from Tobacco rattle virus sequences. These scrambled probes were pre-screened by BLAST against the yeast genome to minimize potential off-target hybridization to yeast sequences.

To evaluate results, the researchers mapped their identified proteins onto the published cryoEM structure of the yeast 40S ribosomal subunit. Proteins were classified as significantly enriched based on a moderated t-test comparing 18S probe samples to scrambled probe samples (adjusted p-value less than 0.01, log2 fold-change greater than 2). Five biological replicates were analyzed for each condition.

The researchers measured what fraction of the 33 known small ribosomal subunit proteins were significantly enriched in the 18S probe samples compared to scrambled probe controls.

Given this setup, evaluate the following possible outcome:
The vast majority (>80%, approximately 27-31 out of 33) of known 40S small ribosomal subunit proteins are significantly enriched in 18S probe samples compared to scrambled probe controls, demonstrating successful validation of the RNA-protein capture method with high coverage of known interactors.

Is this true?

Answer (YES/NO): NO